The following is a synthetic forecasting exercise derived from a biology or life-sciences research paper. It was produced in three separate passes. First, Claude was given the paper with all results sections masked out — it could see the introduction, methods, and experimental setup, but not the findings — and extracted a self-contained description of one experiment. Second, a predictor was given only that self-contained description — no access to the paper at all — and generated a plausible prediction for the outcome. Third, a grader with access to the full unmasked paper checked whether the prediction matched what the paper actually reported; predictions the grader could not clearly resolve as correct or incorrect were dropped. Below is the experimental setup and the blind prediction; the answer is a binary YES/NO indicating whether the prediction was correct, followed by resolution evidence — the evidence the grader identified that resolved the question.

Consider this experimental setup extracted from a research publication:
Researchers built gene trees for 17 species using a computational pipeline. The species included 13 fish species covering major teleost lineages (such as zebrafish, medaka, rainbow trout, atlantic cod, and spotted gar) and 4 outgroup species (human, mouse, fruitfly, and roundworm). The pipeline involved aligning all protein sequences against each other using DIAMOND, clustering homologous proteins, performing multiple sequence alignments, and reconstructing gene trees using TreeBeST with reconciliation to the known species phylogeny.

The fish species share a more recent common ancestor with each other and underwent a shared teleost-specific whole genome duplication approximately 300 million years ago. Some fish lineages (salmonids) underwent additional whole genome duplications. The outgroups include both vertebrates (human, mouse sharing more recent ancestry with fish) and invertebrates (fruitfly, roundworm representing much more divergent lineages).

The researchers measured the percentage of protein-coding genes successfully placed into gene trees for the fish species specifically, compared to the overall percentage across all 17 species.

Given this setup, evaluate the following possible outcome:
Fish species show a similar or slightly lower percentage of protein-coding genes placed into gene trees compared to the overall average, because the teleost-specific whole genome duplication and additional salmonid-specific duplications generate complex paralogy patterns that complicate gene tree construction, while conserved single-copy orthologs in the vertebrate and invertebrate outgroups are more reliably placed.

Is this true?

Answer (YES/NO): NO